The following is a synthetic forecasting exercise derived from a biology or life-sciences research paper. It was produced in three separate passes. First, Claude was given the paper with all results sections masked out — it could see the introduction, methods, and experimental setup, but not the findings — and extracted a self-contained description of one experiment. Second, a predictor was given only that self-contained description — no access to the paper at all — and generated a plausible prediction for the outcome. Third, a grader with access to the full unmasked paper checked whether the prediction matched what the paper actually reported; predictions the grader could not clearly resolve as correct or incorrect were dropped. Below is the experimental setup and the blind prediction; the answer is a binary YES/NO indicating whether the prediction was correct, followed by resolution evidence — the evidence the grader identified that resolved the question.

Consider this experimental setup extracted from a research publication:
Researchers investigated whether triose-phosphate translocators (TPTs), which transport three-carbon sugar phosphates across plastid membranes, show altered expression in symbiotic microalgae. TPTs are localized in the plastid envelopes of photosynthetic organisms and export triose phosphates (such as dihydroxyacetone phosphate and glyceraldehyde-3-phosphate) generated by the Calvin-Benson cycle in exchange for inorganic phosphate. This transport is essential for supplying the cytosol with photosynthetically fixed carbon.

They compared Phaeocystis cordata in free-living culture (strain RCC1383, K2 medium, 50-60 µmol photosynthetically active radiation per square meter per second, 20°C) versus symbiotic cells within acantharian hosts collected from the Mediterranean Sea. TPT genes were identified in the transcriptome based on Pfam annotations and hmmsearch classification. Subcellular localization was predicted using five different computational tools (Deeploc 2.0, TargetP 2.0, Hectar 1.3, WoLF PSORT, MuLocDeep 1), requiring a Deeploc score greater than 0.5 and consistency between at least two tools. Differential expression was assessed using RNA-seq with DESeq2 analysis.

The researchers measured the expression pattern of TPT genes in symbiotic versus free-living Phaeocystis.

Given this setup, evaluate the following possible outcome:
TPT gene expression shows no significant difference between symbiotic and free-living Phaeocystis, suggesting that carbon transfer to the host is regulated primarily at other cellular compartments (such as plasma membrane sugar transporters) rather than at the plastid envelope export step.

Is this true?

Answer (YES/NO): NO